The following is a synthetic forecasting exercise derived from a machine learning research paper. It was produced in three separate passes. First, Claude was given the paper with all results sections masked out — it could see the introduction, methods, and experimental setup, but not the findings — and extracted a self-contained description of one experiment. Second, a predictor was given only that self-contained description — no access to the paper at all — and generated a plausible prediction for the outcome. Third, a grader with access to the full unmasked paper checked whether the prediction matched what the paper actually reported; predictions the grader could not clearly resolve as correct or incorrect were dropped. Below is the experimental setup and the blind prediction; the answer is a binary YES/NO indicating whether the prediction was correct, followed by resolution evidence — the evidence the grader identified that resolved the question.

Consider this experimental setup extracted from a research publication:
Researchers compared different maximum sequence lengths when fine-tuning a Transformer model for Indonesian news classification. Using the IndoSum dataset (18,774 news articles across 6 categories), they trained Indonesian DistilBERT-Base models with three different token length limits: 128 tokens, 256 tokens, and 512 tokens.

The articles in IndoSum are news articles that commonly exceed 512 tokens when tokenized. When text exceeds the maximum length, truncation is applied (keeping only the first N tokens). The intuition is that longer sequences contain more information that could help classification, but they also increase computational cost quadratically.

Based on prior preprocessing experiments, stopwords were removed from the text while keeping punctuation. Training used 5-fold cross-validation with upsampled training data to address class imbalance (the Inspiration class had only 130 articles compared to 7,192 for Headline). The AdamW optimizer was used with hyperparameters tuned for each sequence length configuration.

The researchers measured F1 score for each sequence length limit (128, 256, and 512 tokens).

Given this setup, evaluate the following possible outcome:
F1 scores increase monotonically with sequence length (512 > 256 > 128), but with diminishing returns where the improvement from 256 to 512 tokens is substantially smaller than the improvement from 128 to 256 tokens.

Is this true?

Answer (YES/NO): NO